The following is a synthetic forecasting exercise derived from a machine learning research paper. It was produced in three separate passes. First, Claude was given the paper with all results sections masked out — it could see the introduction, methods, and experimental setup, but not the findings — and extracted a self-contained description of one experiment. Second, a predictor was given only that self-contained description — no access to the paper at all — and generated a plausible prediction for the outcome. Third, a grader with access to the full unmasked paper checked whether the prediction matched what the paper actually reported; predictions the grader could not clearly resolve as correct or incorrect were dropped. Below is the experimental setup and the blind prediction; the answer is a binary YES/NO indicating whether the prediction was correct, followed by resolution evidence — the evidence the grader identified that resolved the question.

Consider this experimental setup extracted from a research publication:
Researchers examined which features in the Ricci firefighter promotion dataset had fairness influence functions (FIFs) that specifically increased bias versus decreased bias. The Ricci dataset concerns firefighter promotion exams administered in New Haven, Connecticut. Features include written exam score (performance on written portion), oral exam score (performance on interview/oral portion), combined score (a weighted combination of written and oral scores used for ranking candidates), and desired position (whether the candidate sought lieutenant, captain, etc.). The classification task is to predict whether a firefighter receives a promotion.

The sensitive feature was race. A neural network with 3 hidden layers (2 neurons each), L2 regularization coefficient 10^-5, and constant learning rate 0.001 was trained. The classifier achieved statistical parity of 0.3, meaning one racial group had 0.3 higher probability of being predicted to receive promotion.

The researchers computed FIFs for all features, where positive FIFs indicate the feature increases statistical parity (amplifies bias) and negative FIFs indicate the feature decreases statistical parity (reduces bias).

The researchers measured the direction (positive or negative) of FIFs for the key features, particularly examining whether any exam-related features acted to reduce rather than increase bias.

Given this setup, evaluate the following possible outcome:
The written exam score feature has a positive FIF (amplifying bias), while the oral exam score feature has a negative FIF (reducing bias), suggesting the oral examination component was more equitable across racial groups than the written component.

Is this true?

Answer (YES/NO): NO